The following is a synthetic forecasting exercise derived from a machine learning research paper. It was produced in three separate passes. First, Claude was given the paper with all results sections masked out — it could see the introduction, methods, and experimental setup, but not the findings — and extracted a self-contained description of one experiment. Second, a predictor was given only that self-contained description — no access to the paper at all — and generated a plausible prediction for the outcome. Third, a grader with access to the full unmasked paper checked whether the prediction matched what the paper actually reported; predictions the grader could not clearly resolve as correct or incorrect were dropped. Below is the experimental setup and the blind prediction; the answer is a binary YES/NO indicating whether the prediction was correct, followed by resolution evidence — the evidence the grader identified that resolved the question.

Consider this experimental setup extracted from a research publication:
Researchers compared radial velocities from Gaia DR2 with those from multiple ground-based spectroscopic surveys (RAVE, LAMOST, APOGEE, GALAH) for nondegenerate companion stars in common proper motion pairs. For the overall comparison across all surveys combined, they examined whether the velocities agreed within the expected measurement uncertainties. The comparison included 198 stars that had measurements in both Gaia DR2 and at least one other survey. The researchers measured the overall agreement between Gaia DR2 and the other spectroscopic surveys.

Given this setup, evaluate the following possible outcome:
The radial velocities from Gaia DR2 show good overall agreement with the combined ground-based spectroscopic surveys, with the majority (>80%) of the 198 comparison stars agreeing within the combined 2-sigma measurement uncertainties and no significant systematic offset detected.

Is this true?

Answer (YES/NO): NO